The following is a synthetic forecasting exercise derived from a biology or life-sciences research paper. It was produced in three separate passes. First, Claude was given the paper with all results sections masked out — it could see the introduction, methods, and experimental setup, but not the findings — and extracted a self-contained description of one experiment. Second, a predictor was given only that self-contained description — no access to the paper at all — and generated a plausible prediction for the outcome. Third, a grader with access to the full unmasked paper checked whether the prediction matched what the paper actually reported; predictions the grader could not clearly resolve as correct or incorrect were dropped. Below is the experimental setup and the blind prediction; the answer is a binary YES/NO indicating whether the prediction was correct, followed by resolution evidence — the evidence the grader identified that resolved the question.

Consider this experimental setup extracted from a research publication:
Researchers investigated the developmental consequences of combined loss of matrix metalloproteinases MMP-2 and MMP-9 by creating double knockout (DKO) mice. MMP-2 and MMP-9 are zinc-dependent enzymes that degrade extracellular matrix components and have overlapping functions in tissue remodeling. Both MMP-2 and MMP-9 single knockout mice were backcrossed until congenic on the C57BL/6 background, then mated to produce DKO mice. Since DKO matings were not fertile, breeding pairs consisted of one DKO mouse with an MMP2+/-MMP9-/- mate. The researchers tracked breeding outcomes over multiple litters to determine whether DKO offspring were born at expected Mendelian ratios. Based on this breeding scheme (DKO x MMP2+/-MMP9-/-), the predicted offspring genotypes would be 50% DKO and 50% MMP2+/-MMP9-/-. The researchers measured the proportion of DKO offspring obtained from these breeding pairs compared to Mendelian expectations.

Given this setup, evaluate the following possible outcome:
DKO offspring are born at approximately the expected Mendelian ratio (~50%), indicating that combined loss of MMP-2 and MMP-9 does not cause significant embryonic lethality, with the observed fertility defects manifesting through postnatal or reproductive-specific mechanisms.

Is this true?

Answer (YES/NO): NO